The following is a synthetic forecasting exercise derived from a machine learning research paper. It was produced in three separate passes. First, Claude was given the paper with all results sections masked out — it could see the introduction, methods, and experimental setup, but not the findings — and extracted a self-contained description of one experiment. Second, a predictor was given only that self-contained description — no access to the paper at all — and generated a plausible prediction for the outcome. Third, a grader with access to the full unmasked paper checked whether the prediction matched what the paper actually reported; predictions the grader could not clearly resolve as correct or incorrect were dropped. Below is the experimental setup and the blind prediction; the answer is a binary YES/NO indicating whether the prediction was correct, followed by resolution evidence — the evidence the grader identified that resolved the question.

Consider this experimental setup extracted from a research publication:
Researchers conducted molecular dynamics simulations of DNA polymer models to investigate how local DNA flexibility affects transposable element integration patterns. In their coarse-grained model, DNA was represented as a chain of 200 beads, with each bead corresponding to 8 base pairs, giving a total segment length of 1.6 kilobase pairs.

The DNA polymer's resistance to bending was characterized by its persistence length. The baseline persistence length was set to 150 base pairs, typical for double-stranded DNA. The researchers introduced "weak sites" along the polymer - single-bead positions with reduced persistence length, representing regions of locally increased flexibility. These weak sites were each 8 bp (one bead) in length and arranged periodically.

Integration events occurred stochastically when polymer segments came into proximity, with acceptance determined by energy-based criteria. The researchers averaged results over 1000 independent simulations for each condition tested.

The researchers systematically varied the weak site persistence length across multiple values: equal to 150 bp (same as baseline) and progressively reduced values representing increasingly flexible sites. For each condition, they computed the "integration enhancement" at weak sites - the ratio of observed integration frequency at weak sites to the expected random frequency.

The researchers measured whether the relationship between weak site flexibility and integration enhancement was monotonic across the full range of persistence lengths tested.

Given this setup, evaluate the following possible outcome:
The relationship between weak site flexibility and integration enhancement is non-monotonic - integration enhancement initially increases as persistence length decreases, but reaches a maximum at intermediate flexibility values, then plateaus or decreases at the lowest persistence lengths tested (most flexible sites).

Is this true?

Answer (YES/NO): NO